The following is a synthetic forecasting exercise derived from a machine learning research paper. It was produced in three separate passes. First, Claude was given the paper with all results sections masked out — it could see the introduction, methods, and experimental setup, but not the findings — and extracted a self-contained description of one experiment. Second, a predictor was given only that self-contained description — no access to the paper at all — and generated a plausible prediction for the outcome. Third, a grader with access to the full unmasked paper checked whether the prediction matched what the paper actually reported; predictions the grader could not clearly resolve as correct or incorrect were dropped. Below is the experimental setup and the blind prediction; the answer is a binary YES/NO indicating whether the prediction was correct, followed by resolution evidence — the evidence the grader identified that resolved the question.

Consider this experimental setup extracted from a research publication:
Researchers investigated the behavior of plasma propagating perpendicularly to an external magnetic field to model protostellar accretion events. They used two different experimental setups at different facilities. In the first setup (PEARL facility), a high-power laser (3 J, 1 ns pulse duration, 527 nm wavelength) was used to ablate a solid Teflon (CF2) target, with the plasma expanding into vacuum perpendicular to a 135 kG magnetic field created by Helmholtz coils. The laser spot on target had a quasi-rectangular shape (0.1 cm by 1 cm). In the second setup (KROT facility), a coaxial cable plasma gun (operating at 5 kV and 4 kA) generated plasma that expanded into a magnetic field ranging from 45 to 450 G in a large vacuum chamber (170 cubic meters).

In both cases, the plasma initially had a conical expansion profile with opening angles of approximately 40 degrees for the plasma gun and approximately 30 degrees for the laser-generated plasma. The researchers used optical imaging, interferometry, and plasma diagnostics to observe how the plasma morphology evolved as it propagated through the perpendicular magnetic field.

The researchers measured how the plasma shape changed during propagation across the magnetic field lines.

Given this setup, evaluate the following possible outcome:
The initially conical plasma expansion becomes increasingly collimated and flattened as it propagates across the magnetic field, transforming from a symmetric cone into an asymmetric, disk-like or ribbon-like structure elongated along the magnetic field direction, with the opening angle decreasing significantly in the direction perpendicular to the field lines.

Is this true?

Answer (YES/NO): YES